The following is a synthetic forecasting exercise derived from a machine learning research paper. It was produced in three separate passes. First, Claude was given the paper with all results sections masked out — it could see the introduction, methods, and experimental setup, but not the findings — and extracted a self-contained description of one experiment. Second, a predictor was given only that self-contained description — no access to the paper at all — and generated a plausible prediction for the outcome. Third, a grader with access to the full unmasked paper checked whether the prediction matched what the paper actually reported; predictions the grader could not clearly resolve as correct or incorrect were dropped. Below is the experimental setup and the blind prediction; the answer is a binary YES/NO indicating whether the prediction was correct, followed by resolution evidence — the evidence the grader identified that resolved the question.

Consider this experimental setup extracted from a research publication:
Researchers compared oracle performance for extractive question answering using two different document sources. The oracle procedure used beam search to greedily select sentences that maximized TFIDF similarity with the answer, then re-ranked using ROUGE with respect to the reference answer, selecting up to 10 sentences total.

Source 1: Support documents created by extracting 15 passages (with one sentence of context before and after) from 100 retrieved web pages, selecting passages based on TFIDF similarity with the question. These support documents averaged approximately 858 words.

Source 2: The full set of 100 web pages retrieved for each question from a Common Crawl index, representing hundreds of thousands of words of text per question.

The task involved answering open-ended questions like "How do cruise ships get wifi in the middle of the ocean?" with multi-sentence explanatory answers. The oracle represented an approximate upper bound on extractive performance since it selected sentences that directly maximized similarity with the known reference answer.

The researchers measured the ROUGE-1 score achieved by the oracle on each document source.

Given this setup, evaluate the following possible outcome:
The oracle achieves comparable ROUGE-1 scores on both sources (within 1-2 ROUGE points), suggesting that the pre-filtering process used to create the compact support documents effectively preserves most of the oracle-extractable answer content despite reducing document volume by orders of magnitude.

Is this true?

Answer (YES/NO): NO